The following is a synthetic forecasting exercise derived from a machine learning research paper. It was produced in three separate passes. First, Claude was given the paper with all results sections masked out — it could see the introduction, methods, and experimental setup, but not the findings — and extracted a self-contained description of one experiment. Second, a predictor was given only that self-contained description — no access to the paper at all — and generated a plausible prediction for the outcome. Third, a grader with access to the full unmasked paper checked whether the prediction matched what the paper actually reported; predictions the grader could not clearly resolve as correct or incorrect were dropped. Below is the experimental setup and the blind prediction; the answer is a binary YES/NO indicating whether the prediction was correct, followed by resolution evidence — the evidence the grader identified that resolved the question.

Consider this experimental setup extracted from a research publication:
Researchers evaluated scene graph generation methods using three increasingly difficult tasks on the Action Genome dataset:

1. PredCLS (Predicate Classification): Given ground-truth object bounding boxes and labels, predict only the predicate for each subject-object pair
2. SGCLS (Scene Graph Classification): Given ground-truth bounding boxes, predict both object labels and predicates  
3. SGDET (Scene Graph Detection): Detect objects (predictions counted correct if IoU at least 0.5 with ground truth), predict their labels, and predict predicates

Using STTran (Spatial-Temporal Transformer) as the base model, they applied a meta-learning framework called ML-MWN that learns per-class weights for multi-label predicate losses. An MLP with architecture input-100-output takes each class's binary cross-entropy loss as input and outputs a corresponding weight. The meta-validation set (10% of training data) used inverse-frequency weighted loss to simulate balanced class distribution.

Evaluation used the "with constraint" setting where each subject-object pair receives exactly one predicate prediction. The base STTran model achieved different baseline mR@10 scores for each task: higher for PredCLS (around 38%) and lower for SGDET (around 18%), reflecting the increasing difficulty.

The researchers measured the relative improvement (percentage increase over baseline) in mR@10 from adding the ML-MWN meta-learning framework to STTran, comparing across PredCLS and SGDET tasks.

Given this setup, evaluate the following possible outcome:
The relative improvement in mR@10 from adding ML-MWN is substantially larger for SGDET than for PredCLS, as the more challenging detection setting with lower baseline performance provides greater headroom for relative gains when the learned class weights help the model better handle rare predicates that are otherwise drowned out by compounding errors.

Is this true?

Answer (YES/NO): YES